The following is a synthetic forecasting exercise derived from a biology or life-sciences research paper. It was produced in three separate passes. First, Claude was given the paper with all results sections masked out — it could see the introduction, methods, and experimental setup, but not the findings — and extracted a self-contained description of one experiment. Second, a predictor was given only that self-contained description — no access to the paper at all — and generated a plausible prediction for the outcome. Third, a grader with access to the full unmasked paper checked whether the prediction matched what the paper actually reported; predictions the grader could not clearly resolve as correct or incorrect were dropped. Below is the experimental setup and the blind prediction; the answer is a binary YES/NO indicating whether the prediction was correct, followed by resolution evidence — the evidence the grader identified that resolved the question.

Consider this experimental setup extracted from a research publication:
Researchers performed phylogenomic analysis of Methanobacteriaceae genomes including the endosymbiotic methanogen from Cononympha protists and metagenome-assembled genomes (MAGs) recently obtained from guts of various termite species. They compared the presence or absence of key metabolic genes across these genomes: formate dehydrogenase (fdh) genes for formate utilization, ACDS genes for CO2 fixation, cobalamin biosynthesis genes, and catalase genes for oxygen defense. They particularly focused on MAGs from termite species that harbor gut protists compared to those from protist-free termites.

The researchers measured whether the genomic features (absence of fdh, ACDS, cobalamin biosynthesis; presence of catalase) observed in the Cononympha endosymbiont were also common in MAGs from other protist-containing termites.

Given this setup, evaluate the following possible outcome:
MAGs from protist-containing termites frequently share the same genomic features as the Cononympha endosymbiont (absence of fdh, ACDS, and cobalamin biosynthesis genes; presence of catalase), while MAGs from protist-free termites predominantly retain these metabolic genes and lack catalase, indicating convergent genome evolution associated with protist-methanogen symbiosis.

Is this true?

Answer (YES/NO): NO